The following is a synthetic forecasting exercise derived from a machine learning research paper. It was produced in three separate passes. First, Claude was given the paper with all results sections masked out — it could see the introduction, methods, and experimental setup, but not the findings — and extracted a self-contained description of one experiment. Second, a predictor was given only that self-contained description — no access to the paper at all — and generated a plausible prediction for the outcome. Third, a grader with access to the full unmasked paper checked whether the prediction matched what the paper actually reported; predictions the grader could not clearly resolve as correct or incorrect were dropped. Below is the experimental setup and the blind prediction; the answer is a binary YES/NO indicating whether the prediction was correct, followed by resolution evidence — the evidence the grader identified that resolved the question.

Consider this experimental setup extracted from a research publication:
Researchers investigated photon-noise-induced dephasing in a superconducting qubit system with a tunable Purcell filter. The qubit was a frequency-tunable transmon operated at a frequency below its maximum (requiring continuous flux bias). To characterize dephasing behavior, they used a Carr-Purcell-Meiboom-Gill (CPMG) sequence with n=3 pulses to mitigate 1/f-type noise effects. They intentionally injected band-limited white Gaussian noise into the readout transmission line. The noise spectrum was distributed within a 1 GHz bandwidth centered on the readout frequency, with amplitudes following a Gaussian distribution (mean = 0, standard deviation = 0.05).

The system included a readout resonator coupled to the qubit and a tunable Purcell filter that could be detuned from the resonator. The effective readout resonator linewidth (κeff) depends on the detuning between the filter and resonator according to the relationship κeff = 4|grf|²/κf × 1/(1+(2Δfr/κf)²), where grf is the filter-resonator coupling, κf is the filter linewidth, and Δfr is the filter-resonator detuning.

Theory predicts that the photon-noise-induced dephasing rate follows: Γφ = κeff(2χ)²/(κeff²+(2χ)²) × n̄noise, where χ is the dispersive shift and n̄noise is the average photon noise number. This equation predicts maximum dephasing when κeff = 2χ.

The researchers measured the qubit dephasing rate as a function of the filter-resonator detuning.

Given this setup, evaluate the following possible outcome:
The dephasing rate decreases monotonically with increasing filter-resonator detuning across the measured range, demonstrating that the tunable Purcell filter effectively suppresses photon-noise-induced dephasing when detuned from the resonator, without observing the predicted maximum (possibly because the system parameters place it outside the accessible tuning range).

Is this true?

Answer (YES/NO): NO